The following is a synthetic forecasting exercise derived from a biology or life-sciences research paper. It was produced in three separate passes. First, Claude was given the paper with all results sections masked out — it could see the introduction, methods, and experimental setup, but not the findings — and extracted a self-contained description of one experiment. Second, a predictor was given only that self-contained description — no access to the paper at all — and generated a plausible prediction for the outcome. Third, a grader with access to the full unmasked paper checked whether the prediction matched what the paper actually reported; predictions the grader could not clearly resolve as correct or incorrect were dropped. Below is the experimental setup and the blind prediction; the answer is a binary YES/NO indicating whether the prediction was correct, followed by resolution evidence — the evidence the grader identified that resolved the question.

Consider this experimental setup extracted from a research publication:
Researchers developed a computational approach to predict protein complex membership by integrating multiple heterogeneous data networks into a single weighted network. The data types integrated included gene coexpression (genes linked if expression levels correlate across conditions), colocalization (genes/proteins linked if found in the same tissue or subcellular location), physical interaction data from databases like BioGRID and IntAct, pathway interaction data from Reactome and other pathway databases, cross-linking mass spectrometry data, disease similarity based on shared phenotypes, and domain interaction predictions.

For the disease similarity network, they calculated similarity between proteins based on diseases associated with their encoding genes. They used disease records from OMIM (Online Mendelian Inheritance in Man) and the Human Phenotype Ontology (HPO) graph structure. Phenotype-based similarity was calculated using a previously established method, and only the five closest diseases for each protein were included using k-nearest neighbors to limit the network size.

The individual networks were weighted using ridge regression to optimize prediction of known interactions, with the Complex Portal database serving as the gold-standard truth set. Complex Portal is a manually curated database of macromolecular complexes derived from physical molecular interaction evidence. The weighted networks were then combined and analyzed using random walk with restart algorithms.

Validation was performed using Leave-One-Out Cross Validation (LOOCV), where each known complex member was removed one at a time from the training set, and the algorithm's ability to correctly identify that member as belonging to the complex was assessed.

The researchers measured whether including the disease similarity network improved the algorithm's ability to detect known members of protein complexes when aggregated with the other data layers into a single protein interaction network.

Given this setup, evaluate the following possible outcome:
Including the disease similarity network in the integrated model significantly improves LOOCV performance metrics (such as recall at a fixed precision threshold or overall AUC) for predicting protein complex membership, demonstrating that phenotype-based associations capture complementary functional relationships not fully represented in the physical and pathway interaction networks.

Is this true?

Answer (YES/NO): NO